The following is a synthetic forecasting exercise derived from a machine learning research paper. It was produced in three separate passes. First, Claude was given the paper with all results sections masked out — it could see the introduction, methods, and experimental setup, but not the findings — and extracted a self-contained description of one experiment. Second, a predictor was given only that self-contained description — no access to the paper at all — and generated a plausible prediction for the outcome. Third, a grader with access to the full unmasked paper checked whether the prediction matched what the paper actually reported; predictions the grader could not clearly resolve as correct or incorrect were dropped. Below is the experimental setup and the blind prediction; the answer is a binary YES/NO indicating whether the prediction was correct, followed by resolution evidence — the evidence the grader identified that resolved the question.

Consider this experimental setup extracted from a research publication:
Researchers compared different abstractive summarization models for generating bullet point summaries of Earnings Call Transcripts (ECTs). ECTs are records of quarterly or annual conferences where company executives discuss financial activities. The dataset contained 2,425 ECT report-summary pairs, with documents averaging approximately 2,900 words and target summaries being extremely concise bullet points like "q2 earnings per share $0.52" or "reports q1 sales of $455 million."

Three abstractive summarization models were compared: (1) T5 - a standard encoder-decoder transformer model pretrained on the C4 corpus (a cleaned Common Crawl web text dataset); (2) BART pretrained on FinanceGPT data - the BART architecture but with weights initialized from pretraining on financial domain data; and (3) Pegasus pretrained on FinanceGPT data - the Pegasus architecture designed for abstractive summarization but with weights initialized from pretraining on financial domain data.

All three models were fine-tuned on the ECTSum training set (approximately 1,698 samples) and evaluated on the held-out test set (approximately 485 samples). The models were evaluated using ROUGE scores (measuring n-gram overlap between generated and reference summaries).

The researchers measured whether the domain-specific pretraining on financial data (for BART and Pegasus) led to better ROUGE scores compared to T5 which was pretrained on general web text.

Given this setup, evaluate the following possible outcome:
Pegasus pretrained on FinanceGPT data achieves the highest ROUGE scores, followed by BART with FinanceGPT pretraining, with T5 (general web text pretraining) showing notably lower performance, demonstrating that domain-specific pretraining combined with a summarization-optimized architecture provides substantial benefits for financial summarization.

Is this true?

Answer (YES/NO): NO